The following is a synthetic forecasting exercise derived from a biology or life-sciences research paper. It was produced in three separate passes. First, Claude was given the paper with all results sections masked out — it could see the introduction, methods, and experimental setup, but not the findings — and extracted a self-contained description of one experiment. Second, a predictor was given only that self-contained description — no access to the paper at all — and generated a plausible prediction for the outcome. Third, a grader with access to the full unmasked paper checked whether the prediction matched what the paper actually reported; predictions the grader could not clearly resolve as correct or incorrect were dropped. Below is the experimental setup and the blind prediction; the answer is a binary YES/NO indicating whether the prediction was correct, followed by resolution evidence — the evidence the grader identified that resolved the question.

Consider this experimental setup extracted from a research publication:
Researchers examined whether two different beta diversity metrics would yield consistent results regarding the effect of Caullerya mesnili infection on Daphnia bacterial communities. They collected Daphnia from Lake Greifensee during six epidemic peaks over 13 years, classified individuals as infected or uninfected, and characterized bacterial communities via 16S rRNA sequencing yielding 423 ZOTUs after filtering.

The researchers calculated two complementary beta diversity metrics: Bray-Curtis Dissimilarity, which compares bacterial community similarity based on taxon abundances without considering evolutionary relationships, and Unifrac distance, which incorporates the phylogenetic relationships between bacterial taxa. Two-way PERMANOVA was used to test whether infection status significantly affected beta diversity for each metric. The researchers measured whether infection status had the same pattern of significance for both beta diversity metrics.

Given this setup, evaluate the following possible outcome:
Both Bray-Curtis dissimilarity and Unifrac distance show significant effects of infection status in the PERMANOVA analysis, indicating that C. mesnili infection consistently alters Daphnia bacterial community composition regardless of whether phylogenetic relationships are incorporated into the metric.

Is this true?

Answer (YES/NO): NO